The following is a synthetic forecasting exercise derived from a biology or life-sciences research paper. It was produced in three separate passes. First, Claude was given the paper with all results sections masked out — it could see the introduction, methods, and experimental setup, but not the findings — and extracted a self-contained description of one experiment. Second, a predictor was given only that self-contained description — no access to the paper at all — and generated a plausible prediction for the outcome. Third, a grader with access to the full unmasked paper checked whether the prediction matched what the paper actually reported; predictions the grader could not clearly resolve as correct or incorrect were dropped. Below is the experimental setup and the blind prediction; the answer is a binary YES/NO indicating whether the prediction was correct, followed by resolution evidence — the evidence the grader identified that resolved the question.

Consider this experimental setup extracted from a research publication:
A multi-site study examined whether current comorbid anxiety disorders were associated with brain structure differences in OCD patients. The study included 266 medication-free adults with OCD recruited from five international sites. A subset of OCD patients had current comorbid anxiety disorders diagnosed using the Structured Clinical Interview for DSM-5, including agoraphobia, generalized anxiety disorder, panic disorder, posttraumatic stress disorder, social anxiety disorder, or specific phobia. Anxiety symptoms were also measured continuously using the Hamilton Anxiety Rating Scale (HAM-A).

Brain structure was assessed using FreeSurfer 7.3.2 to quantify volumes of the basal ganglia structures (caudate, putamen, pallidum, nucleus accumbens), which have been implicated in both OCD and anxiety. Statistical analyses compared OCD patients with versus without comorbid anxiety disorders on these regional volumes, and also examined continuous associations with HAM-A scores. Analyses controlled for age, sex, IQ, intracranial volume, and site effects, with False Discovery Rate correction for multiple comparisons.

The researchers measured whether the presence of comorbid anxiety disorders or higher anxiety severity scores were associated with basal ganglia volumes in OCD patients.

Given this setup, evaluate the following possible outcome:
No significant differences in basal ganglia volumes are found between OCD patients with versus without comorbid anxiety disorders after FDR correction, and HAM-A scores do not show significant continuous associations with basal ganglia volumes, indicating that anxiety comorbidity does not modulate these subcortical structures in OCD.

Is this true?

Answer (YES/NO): YES